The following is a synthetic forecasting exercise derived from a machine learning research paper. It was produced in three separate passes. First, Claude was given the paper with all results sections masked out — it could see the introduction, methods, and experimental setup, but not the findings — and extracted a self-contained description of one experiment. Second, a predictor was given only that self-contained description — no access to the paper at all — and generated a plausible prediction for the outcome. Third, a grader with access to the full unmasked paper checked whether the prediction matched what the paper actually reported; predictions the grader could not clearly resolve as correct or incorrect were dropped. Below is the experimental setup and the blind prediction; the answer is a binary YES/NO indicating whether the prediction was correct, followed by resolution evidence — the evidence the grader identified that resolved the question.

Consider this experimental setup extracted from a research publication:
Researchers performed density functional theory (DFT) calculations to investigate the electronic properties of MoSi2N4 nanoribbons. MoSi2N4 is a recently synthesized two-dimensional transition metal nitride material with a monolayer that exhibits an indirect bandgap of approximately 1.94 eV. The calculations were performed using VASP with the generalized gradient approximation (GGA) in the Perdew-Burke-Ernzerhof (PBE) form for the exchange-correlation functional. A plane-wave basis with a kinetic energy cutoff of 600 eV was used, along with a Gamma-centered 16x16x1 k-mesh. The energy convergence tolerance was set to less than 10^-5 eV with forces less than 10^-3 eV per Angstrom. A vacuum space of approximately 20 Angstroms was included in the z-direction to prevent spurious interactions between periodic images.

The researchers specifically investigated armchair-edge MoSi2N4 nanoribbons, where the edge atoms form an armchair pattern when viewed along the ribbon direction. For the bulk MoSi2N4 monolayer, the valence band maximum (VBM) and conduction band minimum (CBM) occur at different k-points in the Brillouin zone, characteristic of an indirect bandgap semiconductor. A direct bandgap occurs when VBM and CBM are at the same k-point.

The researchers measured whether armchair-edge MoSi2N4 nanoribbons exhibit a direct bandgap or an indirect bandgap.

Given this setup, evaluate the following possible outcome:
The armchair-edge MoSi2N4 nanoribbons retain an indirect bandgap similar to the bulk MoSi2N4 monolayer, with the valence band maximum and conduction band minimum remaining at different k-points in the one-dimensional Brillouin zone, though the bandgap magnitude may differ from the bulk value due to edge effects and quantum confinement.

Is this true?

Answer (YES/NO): NO